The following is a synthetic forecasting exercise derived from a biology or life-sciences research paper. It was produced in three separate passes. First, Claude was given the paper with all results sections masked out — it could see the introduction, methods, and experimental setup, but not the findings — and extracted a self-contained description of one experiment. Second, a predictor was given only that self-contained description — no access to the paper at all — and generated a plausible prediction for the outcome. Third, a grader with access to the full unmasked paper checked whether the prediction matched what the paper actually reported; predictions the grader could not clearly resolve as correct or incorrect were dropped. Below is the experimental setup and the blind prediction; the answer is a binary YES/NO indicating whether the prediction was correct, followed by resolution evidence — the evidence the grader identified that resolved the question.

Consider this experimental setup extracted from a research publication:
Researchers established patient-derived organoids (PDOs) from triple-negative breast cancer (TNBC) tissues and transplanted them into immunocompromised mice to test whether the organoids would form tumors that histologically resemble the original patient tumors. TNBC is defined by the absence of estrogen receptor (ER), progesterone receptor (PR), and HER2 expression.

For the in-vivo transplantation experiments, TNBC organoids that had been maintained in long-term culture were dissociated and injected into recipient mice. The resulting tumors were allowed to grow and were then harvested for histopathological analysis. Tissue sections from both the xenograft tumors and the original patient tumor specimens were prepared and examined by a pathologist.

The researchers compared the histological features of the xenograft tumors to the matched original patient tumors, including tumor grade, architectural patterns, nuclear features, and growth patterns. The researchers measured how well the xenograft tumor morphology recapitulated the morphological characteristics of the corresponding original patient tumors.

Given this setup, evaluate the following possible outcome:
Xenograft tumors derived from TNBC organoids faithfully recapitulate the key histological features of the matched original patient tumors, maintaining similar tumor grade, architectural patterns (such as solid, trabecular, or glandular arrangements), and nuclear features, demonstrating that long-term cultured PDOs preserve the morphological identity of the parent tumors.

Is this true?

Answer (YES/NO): YES